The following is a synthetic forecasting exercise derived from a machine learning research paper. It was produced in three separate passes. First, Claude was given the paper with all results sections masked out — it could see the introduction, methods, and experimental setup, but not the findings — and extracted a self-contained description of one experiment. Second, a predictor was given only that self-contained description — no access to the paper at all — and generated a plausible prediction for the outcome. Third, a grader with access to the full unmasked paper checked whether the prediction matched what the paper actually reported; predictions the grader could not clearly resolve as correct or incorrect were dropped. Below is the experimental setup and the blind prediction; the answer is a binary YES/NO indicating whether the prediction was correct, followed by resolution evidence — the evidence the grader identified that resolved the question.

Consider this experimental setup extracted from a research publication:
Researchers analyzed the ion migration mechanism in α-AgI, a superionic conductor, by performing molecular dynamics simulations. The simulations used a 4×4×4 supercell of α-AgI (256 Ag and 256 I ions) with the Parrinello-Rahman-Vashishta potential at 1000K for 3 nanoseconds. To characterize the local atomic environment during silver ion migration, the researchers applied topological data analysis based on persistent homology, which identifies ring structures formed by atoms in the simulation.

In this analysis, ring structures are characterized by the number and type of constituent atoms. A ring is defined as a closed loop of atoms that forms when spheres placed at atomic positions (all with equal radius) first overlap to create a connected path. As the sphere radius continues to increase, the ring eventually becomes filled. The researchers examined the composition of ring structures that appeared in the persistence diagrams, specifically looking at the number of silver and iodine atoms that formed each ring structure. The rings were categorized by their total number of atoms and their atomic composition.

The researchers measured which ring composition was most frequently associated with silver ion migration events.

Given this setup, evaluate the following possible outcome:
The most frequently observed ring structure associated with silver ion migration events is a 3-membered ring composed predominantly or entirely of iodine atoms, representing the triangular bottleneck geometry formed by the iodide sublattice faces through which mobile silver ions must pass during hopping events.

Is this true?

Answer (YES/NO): NO